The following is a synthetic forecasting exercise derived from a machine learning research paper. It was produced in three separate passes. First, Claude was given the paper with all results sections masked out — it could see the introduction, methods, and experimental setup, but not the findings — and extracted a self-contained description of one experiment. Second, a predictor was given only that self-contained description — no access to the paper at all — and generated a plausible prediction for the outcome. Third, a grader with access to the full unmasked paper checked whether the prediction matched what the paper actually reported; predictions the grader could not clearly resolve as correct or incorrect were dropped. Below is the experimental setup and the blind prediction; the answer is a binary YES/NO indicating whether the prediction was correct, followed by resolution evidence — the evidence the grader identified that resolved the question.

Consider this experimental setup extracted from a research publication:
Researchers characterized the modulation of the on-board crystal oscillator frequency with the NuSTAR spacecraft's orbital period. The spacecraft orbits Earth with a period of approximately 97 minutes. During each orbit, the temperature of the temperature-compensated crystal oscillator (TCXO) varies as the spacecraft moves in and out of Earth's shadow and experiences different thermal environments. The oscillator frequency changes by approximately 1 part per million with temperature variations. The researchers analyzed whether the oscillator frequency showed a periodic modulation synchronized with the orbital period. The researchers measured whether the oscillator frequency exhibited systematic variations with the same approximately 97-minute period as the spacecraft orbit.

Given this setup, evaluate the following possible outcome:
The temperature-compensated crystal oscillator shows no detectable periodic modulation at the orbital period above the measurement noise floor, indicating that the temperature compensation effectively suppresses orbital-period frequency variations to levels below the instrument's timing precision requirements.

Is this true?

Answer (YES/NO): NO